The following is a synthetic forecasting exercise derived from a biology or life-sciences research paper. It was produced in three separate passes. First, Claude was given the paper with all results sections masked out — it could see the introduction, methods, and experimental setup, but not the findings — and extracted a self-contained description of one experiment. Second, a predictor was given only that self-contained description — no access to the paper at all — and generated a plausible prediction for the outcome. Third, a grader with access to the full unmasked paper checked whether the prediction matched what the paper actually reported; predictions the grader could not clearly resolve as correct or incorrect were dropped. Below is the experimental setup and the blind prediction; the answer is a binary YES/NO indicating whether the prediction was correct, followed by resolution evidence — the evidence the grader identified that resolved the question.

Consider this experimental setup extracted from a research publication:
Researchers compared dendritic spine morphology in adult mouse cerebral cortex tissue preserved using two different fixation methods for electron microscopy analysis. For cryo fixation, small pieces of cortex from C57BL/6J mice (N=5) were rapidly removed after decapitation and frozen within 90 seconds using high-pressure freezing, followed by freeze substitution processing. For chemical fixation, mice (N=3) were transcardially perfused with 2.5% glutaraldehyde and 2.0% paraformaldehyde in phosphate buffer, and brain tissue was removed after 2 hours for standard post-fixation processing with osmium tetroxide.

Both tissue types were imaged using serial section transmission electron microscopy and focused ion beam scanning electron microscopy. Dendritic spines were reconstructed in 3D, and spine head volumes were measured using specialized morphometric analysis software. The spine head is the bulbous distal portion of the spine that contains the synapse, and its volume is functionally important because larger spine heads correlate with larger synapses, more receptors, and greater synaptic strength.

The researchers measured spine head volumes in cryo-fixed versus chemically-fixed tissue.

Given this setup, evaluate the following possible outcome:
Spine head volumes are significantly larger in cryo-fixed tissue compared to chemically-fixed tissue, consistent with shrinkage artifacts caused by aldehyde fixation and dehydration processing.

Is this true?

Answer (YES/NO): NO